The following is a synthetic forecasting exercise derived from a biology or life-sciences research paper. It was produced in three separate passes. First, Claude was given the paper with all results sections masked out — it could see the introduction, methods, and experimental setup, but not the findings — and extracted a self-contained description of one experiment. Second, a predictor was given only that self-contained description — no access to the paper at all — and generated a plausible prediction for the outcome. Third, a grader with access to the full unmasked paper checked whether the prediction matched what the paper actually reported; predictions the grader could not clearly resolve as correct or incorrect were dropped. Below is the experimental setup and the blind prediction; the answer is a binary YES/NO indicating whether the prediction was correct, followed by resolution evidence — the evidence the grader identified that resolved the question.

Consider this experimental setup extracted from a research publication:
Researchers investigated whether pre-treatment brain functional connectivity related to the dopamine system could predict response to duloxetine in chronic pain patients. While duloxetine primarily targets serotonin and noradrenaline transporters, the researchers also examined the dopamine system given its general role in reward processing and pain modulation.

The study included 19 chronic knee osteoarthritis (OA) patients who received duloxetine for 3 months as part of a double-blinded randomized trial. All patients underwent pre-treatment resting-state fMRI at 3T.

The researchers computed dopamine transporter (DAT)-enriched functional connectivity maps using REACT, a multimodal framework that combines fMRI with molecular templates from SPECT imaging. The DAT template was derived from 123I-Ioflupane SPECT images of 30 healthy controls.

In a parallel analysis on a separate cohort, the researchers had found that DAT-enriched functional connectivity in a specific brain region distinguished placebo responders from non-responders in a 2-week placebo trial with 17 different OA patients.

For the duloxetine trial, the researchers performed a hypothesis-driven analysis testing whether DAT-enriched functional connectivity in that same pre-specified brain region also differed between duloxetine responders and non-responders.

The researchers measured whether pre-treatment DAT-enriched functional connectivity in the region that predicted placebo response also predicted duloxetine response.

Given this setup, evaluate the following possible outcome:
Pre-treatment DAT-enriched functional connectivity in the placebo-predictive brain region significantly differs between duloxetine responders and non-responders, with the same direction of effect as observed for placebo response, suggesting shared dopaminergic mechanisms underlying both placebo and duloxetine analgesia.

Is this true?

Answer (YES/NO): NO